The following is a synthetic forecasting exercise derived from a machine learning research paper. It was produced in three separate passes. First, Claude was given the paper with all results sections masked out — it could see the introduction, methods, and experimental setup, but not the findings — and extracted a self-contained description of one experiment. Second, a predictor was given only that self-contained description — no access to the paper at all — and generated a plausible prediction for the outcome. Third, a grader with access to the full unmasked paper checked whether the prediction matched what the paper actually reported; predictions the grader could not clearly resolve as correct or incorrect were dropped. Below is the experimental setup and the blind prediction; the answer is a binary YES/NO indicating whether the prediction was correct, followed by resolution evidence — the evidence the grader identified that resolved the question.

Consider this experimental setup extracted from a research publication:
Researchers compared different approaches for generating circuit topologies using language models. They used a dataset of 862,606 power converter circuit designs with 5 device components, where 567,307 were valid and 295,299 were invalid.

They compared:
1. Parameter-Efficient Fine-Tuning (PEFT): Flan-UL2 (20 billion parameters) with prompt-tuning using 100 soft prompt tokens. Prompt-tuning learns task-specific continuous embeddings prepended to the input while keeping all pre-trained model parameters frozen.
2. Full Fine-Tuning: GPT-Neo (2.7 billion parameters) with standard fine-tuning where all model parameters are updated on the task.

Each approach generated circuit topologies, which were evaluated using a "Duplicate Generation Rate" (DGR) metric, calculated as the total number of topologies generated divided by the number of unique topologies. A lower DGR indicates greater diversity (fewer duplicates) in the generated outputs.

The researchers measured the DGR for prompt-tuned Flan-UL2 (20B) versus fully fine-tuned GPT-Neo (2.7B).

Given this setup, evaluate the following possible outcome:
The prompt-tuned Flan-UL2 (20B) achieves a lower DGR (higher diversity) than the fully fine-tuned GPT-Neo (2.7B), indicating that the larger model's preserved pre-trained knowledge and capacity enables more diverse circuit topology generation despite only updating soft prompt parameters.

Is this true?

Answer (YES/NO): NO